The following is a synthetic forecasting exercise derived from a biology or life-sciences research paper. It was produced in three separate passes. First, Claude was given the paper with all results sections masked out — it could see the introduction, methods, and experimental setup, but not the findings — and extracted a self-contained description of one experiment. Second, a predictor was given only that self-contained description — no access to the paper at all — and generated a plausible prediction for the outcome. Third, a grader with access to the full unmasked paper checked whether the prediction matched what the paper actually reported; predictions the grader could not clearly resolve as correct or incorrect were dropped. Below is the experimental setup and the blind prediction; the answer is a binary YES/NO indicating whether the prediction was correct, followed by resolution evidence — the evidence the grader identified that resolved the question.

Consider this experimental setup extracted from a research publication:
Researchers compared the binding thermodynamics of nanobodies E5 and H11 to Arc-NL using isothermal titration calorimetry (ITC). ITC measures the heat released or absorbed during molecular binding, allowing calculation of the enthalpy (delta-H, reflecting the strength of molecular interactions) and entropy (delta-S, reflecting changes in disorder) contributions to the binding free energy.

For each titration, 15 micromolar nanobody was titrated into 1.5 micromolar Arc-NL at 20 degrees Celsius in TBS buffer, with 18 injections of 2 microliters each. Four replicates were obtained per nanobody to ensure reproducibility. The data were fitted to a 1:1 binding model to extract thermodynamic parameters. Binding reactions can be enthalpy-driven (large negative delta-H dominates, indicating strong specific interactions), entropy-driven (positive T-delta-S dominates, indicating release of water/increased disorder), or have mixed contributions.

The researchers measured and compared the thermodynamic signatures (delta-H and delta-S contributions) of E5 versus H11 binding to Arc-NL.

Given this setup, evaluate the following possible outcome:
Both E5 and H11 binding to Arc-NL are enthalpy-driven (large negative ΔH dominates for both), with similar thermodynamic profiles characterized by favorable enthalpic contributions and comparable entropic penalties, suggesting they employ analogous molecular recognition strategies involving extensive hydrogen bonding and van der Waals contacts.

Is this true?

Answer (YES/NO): YES